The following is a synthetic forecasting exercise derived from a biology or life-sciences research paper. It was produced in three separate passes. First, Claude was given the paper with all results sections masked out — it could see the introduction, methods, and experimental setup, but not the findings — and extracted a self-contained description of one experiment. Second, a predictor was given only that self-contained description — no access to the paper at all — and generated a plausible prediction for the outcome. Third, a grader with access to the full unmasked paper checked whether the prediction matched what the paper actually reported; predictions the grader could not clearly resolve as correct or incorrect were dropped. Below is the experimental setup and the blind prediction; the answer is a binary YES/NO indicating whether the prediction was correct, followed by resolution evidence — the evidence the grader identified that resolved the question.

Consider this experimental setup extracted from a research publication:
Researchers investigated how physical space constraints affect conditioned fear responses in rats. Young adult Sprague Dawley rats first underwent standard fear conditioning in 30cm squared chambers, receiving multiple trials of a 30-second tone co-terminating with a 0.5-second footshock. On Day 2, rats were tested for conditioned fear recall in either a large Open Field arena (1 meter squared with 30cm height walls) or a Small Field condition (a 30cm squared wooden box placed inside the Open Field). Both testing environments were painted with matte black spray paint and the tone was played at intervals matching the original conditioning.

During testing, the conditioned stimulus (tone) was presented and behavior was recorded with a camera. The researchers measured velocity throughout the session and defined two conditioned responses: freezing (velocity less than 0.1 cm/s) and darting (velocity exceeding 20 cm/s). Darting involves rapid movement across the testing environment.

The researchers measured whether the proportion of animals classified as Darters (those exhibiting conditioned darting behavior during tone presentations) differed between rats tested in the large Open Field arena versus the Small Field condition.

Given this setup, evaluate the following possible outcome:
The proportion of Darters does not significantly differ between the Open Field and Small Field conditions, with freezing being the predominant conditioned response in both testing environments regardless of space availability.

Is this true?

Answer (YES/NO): NO